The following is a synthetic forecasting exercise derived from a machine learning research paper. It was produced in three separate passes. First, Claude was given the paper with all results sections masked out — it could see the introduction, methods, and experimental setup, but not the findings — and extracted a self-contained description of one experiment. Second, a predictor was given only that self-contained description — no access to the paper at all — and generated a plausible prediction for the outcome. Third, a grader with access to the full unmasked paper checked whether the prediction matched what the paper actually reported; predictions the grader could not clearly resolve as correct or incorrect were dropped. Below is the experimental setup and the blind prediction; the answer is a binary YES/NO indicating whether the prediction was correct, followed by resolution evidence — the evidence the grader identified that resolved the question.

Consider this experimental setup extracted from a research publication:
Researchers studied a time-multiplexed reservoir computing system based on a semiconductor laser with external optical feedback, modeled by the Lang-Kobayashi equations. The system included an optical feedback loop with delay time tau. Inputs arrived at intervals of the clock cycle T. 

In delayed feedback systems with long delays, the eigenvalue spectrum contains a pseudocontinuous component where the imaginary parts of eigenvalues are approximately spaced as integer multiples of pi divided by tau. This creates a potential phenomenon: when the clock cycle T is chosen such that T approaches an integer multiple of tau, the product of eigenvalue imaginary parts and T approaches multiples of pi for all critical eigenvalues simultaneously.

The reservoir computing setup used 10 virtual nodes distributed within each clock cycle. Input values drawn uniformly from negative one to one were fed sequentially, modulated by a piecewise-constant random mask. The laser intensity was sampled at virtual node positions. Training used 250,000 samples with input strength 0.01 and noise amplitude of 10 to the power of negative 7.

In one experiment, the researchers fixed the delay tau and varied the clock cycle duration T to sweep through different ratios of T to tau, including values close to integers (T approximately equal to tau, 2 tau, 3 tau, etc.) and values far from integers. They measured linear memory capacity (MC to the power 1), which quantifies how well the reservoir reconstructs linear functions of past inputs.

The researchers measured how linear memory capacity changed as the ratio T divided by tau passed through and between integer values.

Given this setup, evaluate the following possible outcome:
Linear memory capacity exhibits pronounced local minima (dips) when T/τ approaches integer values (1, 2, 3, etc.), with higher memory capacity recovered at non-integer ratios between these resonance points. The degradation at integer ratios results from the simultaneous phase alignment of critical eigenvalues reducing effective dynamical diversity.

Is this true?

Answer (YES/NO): YES